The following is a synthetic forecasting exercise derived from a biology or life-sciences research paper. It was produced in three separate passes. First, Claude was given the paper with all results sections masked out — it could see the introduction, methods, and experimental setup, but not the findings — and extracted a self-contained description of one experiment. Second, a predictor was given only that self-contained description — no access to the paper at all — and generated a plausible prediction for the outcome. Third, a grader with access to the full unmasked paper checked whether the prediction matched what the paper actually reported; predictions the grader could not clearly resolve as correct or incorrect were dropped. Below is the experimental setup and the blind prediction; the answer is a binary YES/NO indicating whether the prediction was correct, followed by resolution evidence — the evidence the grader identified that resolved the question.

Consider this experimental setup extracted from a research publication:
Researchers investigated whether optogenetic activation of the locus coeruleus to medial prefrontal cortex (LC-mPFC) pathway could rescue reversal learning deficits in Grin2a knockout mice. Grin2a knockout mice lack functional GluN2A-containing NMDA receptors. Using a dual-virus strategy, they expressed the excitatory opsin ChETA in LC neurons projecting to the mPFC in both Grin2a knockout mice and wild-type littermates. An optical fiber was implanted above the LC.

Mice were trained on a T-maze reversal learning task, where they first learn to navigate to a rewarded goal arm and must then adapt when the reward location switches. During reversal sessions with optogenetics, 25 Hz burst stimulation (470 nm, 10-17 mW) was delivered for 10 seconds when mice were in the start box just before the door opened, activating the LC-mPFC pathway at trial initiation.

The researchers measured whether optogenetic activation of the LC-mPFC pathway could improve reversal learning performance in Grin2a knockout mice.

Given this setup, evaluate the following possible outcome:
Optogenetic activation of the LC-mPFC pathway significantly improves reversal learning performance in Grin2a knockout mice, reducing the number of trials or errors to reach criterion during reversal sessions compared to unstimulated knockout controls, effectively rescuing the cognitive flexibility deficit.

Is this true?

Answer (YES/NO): NO